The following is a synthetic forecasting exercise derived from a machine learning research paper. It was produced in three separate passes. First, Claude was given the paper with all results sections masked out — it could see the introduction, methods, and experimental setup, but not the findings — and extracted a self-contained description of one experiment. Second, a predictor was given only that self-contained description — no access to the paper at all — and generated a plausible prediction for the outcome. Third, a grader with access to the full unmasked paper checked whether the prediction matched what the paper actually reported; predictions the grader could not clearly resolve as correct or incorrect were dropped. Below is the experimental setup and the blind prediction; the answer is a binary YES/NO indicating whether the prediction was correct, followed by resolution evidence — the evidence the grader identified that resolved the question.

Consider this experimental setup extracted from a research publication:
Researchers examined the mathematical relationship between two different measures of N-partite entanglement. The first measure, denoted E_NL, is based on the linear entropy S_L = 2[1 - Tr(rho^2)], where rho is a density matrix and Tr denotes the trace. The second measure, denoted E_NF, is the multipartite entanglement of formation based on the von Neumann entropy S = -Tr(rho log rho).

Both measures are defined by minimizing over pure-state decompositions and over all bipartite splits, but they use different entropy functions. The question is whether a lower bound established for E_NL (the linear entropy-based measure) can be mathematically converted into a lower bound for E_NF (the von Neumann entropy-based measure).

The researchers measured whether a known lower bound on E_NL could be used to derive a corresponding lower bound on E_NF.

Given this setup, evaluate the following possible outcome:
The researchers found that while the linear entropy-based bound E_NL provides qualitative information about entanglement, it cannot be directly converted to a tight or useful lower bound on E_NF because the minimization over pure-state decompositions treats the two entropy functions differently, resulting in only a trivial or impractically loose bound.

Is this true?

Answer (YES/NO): NO